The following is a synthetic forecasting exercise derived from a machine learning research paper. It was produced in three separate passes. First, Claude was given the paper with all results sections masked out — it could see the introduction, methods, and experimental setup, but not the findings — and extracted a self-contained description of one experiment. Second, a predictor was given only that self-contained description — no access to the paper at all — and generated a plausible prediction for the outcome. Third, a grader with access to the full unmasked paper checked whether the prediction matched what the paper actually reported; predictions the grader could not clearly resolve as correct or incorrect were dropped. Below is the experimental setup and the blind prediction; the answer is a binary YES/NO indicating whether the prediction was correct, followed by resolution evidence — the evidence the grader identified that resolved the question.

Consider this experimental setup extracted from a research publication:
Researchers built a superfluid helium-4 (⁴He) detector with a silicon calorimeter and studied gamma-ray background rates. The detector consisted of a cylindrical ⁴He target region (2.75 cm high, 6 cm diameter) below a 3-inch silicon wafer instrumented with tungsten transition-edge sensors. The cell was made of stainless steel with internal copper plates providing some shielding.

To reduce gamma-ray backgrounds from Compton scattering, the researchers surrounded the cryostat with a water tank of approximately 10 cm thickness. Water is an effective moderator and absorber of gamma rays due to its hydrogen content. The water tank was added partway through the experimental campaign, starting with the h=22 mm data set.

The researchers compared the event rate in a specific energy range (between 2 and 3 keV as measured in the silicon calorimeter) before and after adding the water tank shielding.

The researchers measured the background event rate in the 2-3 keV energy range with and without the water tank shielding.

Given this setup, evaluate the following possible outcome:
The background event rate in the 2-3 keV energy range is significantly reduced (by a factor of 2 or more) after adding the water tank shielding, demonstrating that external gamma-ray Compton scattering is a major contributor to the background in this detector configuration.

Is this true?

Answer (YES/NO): YES